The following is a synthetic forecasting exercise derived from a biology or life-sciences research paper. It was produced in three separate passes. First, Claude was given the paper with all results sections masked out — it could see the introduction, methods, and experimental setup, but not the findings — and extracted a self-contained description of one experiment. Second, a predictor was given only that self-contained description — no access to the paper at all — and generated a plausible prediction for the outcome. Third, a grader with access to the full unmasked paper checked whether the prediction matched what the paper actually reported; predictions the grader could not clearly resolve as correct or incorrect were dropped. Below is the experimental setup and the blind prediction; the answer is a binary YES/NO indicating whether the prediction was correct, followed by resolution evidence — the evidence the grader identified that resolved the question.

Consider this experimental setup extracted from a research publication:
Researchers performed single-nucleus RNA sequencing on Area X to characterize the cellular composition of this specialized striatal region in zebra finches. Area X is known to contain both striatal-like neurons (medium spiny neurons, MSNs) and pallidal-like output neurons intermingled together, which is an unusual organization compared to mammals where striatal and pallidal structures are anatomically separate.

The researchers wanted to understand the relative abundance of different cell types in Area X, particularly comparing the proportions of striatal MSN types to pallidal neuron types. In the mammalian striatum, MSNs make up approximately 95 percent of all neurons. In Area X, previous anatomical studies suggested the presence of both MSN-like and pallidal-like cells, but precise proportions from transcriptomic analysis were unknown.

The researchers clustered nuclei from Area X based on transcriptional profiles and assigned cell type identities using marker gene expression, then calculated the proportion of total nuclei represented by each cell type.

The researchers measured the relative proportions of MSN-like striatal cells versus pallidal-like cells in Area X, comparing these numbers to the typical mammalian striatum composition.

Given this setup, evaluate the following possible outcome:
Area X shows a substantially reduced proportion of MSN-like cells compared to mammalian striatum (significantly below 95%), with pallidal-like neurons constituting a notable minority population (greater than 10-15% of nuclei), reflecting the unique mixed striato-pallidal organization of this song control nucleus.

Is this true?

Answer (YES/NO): NO